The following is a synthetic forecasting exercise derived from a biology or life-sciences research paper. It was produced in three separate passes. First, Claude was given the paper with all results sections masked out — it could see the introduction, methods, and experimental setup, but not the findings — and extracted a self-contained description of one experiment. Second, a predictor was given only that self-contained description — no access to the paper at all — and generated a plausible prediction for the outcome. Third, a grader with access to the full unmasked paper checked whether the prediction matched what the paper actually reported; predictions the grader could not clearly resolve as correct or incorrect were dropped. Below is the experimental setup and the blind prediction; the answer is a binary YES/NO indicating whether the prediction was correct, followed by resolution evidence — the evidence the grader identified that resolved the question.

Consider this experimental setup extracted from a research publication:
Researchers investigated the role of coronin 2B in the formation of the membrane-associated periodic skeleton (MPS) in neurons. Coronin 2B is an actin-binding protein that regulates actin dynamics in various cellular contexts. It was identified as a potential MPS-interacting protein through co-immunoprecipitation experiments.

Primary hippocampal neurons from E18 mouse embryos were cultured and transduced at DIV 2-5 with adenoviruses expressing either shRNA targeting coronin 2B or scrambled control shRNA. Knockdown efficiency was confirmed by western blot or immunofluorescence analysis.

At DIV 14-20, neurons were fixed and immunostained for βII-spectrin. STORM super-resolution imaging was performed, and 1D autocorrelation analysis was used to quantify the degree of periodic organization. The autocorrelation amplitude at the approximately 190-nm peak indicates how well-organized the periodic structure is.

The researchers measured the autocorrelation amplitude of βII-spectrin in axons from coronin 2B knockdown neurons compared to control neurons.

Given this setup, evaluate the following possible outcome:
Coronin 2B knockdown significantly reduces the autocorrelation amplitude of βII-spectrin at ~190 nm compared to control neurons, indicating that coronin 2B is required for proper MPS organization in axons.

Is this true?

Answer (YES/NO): NO